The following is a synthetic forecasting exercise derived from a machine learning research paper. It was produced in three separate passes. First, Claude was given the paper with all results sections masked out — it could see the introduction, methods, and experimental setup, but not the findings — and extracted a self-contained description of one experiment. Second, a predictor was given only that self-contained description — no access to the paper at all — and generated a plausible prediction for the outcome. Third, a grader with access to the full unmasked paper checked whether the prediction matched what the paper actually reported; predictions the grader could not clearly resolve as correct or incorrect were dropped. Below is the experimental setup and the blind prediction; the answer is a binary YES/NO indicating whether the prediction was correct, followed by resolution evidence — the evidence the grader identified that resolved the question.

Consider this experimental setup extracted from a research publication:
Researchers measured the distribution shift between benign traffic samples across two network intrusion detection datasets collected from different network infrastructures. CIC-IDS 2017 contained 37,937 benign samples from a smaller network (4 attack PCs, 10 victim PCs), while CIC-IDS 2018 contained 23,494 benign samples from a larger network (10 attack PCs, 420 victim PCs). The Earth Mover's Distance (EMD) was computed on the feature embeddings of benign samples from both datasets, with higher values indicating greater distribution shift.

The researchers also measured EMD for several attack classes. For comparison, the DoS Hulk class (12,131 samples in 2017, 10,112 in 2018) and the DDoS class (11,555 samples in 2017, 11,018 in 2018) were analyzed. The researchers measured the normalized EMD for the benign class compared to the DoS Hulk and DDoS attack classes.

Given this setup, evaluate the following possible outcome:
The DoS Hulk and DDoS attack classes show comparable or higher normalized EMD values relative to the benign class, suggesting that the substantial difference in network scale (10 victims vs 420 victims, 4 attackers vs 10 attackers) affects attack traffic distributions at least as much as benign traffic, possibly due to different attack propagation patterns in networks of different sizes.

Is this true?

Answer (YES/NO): NO